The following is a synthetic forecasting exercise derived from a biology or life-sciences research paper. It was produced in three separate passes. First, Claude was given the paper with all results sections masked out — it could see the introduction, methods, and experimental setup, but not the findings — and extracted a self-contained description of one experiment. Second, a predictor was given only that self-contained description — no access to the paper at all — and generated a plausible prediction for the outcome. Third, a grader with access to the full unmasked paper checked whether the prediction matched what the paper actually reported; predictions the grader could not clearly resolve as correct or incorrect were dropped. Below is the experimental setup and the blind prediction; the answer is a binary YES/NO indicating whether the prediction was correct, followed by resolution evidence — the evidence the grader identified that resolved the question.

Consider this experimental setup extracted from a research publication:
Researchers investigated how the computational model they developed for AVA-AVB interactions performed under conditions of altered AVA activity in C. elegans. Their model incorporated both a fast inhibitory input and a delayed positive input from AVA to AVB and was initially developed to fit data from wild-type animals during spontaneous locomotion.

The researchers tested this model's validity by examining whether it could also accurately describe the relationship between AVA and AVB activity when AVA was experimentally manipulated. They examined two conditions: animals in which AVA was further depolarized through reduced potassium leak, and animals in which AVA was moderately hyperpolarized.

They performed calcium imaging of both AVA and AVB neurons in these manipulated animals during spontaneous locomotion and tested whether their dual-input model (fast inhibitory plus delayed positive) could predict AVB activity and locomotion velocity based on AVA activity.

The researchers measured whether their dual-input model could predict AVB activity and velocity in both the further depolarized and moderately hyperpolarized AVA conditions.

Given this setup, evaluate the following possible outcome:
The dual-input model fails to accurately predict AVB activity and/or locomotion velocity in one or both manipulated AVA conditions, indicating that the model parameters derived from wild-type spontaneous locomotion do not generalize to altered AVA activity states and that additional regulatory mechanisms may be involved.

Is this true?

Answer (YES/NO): YES